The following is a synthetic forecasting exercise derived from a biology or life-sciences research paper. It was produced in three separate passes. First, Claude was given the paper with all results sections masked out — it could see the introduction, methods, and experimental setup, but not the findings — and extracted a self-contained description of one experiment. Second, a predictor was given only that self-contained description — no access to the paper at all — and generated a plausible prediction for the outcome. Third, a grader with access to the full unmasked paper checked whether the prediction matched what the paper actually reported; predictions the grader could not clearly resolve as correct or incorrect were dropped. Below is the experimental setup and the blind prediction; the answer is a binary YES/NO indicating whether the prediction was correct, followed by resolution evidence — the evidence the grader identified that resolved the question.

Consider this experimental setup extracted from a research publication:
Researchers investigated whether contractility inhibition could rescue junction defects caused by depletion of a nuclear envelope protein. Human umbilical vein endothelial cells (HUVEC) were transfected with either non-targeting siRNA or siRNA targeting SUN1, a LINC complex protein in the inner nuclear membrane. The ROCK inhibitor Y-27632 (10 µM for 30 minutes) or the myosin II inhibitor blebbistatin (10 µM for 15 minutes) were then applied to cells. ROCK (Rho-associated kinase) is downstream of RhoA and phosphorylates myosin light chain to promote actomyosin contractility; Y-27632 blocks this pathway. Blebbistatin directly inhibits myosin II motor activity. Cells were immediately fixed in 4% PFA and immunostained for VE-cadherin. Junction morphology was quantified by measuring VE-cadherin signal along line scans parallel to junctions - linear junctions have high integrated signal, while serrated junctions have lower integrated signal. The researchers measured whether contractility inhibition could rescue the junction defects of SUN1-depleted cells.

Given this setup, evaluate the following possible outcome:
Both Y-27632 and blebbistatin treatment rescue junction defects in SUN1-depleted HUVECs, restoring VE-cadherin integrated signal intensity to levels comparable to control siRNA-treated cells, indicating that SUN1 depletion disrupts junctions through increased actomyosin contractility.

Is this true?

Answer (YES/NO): YES